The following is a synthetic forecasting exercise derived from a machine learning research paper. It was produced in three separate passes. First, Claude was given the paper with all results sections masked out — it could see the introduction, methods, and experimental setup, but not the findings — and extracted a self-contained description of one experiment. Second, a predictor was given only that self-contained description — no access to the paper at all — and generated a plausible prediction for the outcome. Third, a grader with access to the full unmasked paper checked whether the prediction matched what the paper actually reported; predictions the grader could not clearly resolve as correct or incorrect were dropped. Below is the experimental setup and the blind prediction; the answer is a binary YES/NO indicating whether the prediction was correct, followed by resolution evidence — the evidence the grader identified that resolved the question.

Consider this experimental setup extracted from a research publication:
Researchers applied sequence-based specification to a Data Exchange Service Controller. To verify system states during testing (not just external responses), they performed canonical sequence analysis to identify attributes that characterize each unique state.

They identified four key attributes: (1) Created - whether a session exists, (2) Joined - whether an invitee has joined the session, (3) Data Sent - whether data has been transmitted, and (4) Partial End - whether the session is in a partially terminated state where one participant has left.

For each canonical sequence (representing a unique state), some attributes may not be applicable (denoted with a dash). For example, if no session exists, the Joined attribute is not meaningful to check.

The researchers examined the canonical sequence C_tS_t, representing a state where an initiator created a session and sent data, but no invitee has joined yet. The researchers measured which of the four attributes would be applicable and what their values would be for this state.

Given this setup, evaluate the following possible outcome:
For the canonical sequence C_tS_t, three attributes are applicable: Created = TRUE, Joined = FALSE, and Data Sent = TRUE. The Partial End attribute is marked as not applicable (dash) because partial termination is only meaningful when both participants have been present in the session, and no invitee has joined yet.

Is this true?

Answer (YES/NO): YES